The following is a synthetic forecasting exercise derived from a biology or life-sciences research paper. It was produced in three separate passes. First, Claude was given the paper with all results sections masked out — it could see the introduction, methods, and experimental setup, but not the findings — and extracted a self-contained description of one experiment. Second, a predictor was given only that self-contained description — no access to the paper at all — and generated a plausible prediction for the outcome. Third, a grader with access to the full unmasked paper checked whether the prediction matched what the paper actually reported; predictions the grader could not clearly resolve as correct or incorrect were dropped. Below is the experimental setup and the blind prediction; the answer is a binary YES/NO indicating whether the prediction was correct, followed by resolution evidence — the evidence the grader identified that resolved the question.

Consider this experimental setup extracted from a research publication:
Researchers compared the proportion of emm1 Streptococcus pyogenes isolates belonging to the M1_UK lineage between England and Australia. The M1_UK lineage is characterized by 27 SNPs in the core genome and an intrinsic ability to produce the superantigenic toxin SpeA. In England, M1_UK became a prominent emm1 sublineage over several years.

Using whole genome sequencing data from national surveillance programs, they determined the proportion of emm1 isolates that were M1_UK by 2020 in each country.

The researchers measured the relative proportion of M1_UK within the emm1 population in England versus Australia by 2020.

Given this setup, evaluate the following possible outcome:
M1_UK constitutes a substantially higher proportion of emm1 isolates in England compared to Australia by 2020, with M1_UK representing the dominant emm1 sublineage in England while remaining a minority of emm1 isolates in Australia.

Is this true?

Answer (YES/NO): NO